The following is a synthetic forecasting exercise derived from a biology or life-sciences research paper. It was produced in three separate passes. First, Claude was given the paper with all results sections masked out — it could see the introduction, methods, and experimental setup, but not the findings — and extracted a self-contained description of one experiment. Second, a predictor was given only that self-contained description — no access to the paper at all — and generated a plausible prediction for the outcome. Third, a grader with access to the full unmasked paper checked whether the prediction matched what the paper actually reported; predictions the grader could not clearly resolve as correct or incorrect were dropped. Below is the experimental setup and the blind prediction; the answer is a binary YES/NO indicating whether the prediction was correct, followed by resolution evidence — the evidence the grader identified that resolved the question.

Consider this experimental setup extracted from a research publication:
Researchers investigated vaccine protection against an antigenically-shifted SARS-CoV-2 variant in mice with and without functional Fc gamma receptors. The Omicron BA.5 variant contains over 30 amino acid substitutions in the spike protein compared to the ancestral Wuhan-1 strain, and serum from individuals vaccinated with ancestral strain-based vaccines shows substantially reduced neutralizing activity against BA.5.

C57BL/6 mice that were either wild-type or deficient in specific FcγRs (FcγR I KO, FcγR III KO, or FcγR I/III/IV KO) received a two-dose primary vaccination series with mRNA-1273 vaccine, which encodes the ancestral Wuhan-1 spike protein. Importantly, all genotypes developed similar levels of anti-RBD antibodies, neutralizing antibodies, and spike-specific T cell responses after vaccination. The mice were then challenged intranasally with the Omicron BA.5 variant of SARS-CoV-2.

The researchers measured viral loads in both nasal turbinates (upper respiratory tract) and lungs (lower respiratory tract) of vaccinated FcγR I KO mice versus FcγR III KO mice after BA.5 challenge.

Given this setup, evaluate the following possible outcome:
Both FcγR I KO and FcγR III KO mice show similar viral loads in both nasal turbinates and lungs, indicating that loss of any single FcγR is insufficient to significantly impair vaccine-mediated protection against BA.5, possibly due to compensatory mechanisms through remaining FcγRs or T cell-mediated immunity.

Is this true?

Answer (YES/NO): NO